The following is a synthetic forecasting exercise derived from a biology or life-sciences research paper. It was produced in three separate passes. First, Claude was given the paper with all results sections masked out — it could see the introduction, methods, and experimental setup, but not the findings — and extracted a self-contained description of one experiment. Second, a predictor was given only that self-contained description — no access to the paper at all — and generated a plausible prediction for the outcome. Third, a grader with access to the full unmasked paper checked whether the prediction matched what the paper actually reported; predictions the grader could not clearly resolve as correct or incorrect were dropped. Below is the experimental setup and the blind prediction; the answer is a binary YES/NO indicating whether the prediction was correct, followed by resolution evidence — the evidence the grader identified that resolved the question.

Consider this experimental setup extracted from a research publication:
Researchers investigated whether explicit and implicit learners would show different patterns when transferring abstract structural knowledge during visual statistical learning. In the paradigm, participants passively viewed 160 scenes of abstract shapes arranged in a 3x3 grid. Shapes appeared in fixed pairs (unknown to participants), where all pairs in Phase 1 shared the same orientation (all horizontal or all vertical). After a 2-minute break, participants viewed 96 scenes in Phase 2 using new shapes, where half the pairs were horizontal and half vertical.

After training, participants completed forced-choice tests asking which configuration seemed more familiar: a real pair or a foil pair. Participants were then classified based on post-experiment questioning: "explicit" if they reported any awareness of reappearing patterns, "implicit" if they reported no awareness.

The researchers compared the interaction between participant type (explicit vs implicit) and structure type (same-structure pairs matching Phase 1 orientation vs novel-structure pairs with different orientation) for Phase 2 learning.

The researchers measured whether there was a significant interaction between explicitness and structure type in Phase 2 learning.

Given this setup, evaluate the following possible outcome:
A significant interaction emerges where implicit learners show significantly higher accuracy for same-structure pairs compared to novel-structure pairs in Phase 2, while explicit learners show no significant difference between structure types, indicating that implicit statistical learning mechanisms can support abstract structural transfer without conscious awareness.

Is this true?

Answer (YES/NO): NO